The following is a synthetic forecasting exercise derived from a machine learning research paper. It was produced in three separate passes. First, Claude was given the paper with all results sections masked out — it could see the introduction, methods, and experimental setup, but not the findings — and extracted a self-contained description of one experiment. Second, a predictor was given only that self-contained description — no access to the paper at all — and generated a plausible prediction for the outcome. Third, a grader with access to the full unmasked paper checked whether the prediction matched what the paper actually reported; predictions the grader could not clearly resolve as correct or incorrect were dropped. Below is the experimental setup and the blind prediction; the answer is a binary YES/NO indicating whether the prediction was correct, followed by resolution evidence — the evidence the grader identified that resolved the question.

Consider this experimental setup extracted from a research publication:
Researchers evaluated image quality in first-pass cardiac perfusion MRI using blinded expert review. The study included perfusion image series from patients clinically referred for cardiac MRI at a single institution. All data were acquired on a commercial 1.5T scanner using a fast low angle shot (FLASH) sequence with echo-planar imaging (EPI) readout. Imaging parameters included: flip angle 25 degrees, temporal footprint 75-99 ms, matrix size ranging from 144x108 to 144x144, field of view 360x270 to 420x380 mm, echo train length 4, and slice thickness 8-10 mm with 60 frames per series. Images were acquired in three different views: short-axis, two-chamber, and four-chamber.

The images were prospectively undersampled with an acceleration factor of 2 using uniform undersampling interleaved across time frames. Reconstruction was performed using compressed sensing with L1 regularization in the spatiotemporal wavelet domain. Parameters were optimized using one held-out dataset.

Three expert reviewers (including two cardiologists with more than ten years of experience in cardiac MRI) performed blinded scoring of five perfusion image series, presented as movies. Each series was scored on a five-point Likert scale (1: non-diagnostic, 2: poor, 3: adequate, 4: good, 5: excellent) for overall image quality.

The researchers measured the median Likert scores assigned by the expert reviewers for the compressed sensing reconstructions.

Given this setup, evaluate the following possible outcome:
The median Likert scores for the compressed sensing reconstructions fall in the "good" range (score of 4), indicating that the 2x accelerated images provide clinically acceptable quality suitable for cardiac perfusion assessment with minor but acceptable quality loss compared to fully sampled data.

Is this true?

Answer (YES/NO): NO